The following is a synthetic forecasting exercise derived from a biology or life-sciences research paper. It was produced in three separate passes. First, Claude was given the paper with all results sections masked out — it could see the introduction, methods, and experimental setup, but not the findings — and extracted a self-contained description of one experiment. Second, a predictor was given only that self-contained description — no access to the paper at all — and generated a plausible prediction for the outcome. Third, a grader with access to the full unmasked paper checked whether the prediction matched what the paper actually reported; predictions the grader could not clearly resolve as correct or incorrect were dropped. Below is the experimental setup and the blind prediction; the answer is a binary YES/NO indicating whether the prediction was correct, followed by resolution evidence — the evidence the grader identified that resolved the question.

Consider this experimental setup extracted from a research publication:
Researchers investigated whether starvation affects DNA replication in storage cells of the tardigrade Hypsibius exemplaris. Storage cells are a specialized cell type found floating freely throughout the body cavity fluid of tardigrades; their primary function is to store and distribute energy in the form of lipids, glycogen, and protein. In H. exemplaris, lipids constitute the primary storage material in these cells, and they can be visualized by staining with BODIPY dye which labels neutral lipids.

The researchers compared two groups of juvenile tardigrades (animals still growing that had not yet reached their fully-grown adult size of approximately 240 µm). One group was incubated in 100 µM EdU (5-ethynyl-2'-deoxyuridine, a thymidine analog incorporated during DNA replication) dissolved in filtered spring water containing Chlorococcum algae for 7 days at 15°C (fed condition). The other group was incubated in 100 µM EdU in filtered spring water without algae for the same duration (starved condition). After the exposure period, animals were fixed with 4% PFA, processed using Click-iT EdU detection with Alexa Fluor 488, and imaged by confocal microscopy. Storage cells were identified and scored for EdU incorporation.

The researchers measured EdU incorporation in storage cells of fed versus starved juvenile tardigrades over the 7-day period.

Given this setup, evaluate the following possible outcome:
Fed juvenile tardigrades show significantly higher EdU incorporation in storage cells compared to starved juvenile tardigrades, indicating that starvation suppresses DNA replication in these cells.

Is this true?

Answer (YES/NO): YES